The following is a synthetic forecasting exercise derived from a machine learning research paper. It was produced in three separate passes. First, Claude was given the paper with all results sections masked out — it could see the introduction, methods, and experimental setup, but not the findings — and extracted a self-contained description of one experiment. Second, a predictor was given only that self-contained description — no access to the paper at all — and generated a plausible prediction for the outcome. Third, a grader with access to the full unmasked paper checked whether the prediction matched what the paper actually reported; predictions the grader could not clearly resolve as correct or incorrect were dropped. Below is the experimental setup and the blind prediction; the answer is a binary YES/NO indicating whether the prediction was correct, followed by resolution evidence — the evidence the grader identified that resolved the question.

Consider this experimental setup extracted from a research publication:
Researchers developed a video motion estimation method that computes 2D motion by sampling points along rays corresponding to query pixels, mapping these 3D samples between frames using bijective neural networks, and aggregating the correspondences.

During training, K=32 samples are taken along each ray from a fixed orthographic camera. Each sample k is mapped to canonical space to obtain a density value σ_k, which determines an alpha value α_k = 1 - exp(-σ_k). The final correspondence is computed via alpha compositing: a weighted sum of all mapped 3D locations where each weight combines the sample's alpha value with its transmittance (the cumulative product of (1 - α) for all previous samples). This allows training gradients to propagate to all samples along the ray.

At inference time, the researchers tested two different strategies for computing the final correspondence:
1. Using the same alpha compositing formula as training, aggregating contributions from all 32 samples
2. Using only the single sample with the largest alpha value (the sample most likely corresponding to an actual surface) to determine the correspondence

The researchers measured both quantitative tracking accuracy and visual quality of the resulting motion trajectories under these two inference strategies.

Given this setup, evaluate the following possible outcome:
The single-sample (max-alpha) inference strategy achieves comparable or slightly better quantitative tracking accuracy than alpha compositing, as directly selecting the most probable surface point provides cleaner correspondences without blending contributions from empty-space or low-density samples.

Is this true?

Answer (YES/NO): YES